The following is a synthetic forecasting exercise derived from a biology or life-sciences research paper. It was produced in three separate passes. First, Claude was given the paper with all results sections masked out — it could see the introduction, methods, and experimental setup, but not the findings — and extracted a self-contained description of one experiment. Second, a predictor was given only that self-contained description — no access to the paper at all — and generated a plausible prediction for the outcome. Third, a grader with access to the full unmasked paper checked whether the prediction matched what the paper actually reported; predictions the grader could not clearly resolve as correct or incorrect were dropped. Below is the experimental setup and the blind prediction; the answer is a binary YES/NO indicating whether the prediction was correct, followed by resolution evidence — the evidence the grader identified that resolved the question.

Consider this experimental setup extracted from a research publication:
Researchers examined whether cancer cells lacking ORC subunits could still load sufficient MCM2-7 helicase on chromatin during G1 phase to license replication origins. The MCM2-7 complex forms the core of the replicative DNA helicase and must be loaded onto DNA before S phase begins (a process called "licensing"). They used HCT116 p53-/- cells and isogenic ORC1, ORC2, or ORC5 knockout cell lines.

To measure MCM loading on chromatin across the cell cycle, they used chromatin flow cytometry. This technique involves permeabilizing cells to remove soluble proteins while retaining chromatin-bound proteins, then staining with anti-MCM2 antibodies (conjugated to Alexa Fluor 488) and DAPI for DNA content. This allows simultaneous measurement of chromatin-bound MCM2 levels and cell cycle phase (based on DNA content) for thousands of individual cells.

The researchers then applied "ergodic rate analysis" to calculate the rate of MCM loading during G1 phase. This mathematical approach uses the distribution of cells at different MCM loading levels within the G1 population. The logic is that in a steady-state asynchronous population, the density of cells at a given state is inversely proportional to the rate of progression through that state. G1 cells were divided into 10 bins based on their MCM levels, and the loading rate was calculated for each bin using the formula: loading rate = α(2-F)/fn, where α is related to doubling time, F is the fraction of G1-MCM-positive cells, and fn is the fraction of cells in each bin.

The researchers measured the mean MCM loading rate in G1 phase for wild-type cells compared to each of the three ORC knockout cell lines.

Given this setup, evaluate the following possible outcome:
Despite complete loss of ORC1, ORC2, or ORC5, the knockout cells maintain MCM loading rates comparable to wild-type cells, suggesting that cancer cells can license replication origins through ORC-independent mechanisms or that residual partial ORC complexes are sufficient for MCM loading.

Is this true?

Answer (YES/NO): YES